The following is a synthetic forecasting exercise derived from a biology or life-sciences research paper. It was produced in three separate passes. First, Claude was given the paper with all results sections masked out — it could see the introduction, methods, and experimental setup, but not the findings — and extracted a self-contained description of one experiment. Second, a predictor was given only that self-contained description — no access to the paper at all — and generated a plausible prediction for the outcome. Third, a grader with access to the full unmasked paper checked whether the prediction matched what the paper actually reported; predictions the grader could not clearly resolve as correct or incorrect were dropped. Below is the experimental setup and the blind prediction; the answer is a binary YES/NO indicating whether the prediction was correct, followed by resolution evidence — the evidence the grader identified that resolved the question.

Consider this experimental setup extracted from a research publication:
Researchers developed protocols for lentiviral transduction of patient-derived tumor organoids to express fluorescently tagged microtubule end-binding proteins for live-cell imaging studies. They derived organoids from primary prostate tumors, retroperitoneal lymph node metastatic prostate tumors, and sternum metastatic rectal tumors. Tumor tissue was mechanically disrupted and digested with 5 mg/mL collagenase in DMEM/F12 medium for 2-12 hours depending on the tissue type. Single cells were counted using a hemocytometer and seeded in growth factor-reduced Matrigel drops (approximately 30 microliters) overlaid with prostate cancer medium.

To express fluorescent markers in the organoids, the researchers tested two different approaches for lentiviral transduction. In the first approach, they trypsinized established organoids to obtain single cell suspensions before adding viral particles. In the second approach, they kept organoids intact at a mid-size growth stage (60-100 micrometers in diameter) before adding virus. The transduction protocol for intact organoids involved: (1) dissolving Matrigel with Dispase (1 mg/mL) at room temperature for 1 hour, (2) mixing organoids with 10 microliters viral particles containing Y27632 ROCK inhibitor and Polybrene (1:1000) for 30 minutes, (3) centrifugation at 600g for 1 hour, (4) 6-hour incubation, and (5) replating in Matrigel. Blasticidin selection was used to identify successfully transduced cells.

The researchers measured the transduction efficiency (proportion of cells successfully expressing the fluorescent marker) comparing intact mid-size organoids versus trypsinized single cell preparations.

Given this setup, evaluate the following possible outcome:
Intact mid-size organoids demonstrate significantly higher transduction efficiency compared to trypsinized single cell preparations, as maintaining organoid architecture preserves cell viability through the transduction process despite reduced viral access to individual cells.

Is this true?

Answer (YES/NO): YES